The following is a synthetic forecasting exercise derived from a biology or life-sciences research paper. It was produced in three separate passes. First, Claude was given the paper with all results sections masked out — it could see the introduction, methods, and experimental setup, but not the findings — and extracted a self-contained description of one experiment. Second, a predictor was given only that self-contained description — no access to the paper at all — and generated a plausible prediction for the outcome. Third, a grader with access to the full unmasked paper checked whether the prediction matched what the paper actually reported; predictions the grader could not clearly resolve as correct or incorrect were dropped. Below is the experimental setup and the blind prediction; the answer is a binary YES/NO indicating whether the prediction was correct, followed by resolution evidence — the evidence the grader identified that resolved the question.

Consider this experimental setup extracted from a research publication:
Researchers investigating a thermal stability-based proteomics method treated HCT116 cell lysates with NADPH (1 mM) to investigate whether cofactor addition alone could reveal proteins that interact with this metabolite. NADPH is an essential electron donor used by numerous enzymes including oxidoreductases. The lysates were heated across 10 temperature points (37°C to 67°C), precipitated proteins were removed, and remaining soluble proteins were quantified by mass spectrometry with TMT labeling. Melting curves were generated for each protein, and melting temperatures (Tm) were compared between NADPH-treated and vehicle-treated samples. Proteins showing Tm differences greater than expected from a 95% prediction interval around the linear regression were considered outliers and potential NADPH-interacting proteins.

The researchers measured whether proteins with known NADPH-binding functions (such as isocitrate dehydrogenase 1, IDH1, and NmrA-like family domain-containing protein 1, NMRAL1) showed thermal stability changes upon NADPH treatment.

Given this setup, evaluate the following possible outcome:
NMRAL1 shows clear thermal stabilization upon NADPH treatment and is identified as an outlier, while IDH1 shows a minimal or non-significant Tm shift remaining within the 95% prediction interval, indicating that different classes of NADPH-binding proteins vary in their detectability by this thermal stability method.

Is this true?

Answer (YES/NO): NO